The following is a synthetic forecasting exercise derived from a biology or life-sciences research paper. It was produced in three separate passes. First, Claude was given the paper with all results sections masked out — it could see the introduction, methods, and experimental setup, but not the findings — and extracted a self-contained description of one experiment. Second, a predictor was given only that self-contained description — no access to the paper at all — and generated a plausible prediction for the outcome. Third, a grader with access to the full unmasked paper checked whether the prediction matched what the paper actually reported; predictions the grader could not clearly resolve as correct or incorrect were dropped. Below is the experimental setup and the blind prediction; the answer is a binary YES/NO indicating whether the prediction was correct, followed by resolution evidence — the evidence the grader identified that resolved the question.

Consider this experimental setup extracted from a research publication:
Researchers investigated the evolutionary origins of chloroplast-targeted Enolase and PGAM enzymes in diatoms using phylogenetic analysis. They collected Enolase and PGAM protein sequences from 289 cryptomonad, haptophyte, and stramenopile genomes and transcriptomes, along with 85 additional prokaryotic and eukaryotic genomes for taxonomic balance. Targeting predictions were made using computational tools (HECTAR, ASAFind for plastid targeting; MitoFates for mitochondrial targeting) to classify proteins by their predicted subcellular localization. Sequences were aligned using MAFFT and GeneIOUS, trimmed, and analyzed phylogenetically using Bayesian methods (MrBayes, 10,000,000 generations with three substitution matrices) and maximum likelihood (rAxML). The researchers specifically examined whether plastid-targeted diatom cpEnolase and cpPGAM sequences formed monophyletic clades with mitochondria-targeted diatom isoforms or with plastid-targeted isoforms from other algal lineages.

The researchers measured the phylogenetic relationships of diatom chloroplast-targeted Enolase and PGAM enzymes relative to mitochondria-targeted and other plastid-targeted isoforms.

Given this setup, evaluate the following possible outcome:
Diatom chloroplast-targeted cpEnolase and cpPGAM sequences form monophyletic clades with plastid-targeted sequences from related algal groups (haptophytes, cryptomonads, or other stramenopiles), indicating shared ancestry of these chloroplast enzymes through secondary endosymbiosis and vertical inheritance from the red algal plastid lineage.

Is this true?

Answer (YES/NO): NO